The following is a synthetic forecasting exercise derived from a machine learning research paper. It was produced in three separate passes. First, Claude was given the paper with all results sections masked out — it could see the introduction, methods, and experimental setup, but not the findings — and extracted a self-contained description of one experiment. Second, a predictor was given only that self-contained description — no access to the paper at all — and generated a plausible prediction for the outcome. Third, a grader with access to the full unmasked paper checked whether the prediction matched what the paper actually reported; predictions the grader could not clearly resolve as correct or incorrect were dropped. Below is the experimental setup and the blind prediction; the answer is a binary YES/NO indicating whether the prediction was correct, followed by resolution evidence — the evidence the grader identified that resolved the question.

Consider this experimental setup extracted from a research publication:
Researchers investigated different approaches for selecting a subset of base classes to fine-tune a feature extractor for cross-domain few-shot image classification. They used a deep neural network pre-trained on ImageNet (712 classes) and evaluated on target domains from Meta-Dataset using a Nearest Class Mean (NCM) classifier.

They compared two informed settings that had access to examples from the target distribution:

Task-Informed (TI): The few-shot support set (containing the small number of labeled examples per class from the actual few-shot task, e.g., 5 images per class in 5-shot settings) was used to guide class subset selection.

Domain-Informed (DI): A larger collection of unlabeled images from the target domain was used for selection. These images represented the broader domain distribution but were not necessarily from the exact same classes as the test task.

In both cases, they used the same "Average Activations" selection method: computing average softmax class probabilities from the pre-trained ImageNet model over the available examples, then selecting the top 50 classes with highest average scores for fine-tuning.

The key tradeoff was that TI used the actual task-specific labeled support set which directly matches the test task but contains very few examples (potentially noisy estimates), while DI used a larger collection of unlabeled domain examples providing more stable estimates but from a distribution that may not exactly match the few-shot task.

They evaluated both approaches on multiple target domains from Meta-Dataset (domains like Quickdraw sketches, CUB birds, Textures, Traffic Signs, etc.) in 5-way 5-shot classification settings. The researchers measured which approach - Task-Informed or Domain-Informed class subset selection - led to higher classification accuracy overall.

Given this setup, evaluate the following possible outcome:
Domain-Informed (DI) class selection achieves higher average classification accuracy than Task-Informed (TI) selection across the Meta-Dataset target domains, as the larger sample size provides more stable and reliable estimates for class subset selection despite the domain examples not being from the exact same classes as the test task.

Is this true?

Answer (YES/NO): YES